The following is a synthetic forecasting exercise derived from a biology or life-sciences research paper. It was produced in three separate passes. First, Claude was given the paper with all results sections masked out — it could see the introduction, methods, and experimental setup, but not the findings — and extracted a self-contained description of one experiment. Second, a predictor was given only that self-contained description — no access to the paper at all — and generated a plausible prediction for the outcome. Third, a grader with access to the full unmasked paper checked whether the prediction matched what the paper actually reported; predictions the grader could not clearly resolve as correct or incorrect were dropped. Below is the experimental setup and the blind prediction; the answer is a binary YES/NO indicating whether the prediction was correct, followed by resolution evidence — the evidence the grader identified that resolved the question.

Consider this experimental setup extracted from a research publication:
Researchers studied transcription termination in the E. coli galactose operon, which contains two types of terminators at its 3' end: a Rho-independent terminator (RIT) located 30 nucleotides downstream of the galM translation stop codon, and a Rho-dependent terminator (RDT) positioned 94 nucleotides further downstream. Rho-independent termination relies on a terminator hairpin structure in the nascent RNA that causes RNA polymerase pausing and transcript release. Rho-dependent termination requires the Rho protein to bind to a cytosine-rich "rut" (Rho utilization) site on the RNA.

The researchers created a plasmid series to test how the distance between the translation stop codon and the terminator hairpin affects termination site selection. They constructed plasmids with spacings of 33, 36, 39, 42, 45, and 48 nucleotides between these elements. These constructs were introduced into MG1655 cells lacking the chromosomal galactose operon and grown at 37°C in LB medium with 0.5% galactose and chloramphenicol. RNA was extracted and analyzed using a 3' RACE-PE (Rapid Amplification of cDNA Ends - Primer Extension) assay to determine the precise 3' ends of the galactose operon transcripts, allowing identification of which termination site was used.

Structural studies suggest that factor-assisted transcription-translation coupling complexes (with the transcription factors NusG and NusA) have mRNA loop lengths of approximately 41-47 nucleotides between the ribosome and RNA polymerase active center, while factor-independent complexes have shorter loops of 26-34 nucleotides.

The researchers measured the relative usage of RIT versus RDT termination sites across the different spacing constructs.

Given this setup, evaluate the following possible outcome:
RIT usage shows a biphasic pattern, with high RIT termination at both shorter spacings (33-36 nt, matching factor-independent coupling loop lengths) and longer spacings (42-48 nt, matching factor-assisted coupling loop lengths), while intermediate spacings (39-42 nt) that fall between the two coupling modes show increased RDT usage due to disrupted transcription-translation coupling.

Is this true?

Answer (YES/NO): NO